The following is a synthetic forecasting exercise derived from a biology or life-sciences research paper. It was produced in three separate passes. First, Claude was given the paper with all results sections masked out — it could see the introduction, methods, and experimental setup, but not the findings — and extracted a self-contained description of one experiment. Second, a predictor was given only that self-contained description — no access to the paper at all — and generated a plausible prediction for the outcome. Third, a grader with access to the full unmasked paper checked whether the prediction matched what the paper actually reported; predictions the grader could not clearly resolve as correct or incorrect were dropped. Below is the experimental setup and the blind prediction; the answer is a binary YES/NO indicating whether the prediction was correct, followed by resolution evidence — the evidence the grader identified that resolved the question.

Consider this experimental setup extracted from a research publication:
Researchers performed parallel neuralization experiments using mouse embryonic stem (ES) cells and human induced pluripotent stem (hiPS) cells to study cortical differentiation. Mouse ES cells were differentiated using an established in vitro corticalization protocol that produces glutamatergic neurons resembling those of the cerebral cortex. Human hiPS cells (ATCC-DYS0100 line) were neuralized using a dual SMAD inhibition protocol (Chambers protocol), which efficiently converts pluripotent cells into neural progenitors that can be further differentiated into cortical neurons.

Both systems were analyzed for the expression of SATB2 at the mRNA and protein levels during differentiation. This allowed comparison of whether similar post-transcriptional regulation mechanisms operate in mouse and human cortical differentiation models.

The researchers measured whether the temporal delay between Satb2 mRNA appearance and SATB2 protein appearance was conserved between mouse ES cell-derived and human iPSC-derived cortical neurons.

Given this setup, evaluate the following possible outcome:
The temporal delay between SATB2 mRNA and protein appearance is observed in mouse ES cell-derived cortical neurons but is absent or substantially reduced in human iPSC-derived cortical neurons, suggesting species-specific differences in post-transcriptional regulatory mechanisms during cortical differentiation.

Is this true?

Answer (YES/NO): NO